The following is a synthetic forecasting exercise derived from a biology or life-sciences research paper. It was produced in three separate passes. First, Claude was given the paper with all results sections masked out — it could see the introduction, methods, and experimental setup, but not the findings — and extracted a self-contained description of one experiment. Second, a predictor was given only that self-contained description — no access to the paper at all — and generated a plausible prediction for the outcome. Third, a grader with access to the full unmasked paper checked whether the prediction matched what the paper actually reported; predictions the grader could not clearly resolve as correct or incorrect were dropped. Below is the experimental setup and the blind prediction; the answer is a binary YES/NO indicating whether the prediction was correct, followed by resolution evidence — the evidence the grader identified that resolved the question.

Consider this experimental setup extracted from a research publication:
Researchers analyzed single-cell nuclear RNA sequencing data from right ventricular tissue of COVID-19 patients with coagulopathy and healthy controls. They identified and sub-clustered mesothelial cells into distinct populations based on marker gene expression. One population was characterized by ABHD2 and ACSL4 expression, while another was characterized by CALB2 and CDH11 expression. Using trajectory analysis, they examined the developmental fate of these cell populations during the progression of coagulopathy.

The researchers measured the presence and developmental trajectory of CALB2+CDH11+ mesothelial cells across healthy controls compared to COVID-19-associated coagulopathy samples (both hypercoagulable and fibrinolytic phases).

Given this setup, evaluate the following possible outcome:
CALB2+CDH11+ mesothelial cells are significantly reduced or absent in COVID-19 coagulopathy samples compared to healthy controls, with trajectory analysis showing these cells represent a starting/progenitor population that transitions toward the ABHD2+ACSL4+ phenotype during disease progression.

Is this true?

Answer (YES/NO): NO